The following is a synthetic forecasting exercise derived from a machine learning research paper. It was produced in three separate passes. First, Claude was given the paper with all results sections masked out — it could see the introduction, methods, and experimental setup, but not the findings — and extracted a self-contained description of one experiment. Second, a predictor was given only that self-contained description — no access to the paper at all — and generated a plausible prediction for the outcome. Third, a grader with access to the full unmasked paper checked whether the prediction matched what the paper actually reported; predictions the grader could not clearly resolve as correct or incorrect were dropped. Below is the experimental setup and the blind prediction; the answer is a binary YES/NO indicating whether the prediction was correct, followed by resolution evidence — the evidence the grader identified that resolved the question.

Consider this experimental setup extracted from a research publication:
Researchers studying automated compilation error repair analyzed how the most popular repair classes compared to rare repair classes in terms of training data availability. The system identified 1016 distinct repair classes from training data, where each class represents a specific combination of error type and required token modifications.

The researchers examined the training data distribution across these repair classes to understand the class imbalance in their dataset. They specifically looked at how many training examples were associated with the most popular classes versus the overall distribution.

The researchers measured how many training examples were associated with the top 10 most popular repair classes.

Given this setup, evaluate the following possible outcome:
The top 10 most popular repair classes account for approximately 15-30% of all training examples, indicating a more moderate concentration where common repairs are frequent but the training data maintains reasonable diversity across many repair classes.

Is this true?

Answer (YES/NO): NO